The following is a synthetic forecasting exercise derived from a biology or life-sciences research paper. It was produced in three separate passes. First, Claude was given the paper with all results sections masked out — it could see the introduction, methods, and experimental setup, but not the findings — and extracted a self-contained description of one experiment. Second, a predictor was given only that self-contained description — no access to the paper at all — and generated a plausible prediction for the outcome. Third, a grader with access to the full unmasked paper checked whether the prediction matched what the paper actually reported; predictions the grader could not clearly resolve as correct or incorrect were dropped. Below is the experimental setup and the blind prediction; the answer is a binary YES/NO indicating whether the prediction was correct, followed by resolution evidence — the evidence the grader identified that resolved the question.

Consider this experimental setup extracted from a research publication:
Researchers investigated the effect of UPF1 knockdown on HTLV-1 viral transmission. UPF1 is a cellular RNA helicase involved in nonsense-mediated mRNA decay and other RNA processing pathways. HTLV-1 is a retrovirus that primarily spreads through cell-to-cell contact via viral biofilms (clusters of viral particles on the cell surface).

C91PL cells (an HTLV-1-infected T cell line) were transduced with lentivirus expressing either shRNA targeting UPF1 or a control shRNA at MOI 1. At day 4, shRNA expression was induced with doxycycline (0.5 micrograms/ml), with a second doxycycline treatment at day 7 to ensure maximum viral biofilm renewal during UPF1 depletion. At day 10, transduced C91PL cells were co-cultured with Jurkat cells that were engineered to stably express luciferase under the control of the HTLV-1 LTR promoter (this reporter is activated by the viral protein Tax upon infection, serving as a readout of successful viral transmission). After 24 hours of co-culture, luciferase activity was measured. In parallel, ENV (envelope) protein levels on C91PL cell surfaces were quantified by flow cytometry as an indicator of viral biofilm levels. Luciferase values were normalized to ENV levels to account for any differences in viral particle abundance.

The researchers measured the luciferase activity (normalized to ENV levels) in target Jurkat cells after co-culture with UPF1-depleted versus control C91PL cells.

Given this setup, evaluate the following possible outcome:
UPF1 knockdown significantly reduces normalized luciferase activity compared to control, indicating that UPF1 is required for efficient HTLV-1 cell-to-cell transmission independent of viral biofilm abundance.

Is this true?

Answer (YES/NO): YES